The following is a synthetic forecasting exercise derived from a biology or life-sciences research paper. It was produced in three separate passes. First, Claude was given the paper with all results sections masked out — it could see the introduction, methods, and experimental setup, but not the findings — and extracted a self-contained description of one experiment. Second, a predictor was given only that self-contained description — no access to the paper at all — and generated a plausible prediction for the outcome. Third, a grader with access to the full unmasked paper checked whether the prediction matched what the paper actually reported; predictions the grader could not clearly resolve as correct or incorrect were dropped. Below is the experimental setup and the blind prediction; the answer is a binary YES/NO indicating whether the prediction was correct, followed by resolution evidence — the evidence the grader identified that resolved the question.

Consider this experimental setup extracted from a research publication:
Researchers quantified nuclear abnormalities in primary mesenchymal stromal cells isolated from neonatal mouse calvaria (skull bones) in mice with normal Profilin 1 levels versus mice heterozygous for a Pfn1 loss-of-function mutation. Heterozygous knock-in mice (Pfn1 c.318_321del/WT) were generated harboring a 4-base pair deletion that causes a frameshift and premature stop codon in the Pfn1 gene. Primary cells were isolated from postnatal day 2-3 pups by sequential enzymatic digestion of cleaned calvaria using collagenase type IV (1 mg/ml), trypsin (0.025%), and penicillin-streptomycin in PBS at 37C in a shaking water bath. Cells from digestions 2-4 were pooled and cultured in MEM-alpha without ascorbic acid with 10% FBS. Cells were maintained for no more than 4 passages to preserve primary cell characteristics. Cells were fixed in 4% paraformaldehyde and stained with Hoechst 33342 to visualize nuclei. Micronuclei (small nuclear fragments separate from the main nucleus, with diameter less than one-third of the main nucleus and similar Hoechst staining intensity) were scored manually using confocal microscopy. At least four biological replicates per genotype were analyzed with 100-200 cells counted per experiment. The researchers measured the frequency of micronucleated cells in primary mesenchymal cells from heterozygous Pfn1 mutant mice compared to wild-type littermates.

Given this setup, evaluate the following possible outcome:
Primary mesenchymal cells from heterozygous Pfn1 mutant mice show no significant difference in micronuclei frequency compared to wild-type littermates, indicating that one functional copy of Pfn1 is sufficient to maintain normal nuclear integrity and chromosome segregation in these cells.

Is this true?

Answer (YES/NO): NO